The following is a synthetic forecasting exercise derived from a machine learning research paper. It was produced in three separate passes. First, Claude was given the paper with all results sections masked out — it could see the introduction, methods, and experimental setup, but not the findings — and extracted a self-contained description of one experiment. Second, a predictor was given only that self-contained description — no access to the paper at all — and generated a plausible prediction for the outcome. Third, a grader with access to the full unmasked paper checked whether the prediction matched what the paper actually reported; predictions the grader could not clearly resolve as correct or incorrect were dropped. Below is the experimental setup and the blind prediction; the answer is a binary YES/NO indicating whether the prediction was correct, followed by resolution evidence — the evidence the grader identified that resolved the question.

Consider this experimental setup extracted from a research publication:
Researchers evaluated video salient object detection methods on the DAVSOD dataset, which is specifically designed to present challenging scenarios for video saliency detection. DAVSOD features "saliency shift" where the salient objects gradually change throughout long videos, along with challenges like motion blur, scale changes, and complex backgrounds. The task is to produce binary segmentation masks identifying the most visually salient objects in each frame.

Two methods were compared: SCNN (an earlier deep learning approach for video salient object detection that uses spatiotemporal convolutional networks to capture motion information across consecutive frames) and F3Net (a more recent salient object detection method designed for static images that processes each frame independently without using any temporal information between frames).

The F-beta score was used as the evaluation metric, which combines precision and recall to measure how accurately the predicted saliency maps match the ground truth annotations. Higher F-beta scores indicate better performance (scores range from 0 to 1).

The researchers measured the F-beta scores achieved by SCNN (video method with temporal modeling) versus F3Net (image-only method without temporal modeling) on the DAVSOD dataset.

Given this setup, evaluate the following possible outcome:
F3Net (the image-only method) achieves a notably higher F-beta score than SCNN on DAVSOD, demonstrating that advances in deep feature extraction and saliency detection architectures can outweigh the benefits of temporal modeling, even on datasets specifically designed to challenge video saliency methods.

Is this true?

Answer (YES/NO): YES